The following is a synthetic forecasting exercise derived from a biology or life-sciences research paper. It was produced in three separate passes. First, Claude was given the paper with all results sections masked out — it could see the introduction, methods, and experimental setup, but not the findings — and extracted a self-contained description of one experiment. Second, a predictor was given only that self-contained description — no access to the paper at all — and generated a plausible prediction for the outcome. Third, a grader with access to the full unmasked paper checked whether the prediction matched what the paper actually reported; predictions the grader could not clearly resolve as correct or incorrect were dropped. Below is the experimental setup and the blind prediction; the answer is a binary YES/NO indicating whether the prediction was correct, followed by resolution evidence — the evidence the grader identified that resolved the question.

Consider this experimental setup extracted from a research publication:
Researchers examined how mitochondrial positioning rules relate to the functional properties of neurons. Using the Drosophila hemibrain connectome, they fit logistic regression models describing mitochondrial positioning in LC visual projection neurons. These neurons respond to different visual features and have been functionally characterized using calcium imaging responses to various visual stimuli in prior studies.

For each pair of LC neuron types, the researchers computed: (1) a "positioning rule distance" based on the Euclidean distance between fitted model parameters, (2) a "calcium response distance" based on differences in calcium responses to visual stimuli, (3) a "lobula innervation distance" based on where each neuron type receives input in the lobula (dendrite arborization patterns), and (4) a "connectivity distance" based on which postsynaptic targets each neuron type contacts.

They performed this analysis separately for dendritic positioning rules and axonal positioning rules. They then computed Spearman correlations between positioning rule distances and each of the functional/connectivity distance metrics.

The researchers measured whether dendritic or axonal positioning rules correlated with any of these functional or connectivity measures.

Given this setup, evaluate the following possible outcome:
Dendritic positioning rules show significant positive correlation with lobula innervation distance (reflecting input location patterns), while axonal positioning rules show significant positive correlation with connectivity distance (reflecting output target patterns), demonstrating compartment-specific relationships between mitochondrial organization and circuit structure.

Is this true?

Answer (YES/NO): NO